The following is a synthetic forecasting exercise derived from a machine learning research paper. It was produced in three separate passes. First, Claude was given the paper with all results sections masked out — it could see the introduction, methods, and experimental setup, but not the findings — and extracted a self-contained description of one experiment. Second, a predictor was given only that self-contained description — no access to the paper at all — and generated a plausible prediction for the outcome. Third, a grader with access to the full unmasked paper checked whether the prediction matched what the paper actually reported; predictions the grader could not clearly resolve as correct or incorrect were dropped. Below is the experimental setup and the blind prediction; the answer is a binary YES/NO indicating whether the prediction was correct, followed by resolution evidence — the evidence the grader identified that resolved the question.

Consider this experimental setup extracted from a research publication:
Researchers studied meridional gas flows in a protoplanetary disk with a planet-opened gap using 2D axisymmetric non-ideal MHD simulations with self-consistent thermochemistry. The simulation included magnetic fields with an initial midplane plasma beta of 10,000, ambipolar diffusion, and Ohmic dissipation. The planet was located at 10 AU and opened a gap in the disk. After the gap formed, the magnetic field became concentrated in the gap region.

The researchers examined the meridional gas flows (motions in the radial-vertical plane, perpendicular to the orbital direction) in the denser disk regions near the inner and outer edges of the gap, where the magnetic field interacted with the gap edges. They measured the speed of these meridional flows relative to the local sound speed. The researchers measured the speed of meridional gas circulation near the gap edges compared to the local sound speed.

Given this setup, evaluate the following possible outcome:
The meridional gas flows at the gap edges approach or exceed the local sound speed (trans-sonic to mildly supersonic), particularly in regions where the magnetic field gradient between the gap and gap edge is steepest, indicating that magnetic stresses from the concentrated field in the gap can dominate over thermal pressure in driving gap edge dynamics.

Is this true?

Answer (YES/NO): YES